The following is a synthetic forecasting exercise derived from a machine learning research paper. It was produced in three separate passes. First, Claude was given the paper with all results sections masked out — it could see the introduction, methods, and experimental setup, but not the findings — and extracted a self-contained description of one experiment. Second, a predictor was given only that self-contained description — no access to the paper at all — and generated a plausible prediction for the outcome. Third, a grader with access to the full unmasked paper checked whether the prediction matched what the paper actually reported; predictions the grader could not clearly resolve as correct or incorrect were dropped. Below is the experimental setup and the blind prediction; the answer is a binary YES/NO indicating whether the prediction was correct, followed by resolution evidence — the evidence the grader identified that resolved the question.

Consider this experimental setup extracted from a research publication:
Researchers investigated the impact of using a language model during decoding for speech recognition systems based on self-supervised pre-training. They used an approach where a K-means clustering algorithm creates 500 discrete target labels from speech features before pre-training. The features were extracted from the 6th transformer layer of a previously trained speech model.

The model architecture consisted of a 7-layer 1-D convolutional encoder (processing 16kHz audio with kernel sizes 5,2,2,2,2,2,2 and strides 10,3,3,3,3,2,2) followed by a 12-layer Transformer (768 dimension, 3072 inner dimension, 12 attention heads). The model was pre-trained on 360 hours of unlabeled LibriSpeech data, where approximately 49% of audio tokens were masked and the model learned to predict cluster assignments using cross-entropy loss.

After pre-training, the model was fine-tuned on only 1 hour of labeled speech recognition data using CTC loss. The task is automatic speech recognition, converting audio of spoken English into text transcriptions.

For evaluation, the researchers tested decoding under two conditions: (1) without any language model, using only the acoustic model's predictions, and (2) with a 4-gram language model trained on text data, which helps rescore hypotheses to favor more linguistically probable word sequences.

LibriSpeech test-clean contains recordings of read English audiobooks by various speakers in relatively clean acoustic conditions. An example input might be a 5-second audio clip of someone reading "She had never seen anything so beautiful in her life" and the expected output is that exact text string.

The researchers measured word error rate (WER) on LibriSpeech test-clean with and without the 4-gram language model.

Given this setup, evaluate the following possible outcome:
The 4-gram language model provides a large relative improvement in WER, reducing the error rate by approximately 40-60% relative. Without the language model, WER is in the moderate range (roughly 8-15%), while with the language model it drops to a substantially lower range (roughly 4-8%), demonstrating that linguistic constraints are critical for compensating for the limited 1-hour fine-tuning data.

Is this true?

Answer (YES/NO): NO